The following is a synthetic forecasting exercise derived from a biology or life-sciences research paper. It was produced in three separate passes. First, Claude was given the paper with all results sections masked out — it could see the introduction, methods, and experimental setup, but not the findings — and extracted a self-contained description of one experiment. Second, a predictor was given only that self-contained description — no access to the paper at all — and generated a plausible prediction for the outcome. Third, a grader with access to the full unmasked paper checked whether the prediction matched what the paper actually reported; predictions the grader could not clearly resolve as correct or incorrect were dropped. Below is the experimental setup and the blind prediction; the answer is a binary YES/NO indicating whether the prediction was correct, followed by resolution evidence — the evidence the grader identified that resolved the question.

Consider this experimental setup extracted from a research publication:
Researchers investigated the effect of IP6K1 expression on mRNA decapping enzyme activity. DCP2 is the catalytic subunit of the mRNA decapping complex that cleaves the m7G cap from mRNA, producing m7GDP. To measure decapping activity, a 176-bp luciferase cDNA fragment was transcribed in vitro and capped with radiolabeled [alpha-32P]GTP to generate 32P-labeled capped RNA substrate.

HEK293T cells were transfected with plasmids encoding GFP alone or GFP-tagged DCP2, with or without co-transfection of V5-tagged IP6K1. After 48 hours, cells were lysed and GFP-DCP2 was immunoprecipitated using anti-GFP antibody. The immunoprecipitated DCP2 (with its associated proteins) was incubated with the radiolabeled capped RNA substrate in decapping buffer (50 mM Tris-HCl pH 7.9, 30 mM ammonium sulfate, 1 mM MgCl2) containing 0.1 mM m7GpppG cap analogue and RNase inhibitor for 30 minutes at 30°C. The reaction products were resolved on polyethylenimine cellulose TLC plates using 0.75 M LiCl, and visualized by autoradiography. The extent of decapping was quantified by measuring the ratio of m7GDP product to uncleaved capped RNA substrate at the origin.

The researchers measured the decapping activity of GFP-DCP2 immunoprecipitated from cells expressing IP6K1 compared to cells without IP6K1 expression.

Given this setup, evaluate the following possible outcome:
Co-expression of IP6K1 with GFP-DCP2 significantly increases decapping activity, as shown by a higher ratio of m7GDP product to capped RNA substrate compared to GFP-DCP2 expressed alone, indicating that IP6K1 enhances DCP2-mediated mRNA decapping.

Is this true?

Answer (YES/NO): YES